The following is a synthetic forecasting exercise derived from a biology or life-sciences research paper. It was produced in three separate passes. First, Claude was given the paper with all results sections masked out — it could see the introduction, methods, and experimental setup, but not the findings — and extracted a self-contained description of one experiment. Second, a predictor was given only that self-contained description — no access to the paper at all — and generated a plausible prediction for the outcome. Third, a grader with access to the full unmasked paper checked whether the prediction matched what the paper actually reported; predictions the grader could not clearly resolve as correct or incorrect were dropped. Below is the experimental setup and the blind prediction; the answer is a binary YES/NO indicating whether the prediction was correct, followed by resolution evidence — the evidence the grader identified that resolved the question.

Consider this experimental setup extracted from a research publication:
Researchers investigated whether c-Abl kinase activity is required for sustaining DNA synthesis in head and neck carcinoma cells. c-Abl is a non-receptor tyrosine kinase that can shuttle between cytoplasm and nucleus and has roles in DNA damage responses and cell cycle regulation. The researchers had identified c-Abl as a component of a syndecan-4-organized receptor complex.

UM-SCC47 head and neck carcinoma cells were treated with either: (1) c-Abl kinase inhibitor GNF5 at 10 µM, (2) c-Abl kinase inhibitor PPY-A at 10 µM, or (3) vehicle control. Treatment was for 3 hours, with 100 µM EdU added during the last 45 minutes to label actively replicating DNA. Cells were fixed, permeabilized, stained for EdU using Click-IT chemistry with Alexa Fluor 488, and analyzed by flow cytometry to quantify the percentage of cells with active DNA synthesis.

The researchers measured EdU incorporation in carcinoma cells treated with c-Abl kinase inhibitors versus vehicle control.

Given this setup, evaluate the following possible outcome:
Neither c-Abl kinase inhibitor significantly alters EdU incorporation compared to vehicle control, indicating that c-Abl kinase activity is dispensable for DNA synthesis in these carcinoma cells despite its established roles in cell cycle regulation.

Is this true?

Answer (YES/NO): NO